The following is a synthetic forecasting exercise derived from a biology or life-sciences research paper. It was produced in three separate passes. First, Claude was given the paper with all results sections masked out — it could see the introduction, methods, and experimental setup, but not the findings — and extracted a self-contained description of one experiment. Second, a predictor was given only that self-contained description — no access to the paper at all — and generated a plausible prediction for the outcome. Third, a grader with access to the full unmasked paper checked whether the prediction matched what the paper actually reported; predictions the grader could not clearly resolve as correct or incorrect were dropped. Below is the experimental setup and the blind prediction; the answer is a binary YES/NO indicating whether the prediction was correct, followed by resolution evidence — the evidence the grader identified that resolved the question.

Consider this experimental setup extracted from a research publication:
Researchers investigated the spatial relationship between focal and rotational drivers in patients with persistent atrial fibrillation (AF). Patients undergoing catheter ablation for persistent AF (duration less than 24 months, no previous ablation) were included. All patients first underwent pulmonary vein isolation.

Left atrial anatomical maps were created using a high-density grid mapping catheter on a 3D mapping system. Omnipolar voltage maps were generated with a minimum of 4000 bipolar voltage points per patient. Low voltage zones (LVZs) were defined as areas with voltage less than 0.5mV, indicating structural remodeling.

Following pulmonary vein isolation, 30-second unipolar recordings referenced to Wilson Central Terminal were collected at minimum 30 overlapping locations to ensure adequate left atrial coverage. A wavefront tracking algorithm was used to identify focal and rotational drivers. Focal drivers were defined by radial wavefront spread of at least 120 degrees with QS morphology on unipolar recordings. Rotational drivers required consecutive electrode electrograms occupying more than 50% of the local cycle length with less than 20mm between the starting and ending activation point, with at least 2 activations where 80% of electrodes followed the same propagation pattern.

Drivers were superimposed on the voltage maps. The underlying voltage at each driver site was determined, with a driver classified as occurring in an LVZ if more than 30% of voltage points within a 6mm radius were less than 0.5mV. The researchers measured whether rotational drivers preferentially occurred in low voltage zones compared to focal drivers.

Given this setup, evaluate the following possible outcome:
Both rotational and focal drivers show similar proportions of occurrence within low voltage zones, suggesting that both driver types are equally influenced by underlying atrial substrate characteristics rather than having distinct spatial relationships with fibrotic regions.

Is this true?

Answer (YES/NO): NO